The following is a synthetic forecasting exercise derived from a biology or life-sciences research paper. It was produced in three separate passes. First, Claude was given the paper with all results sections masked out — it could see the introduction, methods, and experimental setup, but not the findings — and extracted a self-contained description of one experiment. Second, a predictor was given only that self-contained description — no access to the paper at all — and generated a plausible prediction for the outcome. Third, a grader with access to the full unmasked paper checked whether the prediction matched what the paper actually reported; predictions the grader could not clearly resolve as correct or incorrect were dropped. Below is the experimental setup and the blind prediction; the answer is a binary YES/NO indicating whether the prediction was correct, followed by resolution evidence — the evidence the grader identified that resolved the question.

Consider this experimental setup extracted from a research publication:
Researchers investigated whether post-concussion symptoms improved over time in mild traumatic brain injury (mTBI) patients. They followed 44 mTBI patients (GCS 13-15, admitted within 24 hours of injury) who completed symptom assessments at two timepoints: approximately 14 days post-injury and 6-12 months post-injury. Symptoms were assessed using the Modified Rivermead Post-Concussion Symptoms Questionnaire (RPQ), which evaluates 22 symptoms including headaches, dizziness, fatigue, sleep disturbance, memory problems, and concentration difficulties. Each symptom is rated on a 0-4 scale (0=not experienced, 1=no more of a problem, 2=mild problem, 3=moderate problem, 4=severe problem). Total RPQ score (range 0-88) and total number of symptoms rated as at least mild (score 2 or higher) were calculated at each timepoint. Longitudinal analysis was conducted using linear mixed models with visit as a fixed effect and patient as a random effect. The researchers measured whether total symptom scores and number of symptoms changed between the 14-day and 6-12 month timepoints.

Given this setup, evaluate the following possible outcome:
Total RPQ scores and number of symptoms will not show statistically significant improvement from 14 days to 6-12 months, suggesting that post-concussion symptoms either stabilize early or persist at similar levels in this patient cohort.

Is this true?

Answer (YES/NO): YES